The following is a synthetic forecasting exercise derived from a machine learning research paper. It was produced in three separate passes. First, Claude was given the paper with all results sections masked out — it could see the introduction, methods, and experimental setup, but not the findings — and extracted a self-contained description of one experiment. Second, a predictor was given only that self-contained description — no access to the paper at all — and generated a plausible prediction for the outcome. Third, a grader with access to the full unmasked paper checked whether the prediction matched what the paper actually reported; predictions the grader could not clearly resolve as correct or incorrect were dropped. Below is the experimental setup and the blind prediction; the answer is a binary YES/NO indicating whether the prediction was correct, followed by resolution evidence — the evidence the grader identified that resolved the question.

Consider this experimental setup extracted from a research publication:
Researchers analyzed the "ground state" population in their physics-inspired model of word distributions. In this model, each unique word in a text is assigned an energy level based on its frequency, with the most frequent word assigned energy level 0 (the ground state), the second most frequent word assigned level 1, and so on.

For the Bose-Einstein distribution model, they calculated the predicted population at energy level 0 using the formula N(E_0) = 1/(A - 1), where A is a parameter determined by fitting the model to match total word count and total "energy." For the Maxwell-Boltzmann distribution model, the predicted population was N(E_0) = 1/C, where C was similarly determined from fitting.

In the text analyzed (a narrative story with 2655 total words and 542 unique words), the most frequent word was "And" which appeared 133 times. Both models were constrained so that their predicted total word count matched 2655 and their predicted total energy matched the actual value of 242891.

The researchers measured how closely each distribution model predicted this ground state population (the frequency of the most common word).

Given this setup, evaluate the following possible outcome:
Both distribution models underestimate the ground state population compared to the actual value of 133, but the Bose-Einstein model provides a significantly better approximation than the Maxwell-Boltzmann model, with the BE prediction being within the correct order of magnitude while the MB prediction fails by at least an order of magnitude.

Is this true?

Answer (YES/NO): NO